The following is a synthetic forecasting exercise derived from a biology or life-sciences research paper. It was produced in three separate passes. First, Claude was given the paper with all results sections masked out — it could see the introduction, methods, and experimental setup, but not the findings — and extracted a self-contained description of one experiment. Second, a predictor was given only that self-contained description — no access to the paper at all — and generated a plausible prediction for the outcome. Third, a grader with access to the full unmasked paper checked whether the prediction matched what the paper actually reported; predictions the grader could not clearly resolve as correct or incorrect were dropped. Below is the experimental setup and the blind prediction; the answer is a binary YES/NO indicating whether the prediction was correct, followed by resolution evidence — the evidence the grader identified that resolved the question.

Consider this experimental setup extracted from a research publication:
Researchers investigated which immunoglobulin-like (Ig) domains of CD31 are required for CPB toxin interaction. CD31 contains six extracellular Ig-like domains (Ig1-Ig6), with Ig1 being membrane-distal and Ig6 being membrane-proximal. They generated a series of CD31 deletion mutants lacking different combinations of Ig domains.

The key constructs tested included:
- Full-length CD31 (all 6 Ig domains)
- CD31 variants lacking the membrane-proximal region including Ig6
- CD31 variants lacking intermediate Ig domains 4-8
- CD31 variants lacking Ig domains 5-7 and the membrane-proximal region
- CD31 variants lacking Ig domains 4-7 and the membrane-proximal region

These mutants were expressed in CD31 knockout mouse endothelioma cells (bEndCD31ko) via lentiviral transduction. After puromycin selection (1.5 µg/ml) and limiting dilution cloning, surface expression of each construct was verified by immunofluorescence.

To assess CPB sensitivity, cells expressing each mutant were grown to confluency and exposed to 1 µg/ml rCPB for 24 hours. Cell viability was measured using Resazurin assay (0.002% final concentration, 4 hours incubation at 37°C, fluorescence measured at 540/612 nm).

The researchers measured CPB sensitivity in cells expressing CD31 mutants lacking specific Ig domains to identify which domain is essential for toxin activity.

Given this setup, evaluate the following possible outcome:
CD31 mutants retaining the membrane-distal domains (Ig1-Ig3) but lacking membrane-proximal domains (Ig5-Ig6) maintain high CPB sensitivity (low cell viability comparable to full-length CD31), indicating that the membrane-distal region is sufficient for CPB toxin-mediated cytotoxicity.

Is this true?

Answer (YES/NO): NO